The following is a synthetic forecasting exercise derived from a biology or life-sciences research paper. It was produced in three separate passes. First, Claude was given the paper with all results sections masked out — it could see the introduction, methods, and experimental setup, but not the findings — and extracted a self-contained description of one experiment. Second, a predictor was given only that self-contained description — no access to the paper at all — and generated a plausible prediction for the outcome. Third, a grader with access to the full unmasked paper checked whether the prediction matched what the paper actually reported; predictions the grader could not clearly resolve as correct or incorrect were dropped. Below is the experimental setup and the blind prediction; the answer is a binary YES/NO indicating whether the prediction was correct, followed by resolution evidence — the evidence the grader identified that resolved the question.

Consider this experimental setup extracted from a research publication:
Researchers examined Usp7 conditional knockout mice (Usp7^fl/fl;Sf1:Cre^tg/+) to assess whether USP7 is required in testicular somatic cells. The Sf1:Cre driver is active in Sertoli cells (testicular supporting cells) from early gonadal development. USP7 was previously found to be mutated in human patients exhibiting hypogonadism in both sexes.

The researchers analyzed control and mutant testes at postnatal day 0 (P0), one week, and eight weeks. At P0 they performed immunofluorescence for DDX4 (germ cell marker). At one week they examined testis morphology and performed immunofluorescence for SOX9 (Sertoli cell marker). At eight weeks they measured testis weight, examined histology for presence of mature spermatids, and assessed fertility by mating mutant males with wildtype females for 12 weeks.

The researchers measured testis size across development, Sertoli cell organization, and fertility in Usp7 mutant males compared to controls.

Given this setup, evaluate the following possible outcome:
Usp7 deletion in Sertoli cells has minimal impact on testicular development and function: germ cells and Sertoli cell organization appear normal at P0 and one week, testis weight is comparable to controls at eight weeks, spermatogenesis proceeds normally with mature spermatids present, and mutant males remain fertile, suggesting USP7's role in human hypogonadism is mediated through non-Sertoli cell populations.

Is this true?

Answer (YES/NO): NO